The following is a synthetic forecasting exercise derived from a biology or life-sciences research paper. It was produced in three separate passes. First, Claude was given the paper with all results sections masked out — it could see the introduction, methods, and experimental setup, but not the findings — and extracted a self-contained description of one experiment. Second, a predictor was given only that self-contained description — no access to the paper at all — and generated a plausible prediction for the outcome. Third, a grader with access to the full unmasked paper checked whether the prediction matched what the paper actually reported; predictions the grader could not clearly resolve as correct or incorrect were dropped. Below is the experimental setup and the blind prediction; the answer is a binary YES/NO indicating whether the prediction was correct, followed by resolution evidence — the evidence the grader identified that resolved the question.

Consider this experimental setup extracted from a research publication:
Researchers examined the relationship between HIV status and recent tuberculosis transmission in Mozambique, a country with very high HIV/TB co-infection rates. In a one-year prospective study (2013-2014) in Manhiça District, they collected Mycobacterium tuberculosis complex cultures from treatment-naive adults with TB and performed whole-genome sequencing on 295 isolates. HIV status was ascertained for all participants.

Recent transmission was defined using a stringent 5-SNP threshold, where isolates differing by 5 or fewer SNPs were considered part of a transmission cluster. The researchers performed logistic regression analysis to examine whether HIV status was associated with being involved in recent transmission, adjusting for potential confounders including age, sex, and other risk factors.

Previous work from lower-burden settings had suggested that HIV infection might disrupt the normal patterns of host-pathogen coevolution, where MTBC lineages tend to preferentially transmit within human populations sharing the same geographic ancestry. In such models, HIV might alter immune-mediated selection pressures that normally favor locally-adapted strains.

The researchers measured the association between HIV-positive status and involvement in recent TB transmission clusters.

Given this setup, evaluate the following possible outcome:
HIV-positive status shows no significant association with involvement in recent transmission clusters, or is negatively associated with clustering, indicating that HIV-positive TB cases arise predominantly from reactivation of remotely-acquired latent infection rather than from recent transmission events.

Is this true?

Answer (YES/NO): NO